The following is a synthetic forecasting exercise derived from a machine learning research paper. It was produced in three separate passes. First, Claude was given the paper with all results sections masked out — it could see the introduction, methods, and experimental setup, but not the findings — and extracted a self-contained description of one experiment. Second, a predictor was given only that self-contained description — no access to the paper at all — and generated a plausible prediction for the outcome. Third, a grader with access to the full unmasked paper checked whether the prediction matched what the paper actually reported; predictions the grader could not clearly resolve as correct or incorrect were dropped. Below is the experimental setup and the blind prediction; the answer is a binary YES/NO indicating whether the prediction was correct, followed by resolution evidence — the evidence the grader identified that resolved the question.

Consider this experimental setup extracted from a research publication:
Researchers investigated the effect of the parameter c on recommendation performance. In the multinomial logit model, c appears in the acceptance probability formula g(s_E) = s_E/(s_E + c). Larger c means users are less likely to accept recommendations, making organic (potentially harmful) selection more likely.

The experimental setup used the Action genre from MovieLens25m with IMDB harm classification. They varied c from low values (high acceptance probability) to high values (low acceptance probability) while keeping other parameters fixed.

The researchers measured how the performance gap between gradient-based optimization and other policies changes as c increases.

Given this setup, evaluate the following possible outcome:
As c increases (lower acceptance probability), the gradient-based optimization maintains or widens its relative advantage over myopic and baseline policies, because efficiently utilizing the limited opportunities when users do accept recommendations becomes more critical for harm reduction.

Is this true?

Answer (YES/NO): YES